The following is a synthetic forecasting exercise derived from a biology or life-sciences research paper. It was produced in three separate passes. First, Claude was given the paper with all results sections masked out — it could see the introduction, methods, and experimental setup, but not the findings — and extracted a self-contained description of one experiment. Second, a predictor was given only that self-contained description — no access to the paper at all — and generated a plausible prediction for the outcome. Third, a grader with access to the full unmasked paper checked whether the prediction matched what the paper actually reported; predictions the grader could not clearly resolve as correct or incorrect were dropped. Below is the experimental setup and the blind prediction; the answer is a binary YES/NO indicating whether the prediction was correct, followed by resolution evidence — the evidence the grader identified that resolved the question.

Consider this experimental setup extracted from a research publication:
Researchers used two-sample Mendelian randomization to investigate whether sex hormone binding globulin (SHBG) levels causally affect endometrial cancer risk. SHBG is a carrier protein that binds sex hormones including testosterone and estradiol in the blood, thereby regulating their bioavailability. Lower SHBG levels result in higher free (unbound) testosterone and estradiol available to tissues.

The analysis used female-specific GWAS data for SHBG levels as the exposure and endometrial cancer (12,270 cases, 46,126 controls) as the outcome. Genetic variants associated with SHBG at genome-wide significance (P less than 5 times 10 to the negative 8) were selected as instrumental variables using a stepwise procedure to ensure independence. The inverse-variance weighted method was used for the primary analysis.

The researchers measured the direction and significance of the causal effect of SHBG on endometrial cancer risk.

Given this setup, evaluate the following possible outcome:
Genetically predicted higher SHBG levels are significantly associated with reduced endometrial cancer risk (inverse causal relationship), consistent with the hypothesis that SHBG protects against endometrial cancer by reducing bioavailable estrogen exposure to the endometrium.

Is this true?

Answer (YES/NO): YES